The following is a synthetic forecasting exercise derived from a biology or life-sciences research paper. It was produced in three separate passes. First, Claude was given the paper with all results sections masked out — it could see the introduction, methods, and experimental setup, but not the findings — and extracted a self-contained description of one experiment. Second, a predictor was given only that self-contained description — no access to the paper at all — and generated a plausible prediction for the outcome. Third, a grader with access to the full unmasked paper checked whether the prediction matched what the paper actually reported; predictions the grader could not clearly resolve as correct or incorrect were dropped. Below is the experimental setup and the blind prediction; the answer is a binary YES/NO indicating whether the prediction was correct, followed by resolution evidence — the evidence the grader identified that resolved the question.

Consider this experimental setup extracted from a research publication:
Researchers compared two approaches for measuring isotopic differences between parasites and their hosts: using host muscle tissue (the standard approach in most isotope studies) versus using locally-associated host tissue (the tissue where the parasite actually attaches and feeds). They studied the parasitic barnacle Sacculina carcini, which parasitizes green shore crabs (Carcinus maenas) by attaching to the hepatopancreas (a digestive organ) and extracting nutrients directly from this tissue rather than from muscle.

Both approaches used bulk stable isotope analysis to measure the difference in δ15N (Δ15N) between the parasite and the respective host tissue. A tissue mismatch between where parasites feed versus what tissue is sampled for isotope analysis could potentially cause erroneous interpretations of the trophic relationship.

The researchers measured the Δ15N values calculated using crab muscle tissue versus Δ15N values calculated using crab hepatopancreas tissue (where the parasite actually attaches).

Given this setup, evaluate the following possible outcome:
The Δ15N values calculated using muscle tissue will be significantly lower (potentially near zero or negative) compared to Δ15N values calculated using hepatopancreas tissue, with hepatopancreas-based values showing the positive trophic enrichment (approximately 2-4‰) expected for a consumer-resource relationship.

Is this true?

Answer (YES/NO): NO